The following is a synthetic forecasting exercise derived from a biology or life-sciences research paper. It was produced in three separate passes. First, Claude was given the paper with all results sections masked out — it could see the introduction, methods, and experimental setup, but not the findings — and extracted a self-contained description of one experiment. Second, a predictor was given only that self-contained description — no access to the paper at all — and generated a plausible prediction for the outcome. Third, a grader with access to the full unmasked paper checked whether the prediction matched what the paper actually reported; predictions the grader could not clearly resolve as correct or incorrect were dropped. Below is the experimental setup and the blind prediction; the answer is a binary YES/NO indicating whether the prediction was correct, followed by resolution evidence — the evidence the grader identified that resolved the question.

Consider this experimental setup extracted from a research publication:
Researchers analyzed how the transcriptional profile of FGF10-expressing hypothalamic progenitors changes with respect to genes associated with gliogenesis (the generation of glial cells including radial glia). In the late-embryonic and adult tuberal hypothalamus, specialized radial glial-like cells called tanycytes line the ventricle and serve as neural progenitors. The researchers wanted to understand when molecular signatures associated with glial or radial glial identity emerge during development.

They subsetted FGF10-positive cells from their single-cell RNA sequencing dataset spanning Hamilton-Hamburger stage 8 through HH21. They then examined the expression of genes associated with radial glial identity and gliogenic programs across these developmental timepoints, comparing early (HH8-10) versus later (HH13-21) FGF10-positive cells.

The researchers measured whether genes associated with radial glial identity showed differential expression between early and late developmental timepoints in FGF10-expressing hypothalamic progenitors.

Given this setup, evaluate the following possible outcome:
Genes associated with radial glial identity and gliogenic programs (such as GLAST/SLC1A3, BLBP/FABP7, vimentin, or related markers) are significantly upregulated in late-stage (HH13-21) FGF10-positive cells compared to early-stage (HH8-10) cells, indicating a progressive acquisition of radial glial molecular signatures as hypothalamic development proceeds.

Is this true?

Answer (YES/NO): YES